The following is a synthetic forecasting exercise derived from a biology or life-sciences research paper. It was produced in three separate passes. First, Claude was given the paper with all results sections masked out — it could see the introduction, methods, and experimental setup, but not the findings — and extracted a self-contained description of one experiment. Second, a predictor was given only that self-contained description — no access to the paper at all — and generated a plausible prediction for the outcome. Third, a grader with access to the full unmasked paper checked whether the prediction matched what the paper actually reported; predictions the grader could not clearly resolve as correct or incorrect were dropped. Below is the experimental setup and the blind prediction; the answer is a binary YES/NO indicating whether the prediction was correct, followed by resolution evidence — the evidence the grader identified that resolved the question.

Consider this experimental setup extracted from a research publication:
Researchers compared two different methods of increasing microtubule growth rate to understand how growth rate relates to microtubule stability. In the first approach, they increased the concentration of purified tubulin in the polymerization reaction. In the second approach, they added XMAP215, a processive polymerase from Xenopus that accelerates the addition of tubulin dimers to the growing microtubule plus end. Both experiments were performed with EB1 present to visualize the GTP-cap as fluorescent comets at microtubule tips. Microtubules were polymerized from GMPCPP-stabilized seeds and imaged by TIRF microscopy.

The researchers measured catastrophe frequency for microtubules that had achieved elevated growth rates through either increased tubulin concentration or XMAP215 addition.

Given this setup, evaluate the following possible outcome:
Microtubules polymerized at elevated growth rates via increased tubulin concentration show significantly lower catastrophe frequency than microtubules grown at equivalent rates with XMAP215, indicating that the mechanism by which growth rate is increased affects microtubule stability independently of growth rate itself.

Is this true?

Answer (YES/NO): YES